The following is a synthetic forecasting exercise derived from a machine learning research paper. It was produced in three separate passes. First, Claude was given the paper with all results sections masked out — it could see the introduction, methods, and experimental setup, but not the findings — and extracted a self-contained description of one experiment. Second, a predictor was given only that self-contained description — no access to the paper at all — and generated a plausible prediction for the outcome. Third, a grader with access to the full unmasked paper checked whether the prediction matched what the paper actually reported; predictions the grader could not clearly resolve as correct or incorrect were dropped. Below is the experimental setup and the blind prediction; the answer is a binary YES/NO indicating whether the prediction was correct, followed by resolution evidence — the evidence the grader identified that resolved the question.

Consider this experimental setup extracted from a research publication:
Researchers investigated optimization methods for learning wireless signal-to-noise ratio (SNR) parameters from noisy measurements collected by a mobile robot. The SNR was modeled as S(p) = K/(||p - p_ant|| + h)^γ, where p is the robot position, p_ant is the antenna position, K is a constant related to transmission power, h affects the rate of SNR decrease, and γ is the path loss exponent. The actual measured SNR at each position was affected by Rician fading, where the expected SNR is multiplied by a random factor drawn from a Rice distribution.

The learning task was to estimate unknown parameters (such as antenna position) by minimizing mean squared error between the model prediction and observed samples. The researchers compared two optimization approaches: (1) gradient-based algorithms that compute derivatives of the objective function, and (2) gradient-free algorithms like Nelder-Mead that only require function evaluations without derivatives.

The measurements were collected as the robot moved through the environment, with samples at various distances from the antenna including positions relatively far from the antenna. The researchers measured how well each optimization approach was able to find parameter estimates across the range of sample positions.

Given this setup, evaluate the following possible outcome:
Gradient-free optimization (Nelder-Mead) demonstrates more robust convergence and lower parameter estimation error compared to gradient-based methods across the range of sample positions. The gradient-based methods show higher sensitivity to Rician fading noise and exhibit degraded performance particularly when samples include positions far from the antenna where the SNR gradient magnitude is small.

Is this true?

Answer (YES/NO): YES